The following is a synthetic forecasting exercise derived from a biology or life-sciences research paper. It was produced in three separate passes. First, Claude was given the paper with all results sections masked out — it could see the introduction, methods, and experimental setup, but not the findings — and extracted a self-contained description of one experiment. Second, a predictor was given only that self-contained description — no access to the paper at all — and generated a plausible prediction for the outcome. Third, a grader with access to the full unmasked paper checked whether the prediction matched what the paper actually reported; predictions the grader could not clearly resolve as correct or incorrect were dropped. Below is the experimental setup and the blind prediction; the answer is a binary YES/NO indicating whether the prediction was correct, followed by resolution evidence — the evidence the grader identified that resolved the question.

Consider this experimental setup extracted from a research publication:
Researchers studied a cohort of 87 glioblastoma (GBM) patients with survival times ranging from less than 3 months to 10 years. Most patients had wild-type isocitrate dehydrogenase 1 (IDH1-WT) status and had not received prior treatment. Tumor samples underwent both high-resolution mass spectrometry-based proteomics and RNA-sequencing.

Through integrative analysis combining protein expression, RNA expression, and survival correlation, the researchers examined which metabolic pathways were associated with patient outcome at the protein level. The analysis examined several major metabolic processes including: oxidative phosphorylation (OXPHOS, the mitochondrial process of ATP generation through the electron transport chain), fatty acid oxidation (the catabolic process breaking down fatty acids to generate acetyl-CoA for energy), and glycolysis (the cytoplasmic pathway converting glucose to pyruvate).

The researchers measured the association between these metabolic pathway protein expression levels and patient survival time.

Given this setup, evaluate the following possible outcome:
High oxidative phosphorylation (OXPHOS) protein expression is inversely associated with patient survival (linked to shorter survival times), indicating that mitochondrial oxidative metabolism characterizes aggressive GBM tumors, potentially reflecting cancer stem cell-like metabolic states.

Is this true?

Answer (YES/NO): NO